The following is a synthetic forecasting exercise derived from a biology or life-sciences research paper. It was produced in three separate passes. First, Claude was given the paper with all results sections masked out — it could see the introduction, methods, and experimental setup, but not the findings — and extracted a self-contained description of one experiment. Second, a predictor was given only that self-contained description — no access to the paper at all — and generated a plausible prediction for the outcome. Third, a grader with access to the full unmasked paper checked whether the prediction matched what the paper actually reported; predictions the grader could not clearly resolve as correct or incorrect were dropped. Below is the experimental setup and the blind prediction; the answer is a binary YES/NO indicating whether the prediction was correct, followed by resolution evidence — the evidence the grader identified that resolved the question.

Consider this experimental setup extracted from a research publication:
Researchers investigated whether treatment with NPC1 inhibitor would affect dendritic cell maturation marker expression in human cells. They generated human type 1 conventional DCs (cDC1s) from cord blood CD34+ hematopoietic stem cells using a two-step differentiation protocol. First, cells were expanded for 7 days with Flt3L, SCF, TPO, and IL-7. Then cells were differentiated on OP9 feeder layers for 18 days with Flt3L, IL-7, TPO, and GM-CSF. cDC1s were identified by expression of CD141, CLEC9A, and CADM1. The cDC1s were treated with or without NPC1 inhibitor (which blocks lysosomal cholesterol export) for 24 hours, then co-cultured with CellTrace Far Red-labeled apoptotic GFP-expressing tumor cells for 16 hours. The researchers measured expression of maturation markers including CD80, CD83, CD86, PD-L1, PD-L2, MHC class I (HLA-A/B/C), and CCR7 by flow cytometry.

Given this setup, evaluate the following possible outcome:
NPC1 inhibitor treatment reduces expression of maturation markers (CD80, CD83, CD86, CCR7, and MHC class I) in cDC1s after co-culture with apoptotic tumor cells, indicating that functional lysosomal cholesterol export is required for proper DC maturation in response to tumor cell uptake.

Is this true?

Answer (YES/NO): YES